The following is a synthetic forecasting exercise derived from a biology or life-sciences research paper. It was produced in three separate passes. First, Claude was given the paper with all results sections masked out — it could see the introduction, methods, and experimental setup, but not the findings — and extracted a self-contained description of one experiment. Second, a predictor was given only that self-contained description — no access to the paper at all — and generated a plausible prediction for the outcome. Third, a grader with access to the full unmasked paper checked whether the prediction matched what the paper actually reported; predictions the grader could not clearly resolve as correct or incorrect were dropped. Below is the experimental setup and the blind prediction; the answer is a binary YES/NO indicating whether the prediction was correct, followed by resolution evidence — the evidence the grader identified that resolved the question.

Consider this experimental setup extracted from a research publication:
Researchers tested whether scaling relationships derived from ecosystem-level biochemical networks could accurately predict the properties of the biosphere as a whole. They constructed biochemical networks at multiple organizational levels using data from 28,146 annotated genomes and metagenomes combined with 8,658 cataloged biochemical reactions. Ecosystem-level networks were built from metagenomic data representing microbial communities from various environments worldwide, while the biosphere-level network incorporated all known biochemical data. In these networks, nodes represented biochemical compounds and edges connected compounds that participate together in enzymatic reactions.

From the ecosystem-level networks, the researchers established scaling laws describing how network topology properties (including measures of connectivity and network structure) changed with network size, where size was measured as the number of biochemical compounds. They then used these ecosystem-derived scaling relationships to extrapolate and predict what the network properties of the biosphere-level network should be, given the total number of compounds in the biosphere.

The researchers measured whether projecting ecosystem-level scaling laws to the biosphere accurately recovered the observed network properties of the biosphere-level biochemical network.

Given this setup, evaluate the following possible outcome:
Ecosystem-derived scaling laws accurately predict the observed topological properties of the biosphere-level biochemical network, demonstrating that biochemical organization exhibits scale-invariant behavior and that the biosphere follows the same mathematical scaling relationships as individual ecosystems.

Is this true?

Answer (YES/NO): NO